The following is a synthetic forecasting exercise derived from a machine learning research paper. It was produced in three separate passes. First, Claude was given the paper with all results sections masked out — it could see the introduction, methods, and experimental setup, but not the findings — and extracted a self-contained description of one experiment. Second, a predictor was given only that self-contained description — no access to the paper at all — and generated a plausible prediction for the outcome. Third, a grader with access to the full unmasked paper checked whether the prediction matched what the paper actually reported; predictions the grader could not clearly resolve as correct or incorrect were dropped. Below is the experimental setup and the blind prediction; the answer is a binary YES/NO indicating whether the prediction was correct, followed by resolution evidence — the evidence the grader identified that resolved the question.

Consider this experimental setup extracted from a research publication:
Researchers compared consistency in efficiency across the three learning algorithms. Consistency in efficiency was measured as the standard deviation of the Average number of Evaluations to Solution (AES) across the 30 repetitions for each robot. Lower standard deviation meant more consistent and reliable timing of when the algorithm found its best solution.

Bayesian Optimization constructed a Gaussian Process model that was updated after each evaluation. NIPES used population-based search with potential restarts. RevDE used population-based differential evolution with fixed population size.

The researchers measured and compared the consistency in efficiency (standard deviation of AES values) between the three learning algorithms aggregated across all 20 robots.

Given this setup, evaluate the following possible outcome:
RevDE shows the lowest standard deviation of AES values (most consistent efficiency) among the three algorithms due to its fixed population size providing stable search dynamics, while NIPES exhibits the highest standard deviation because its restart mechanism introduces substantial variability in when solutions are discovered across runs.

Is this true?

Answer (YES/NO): NO